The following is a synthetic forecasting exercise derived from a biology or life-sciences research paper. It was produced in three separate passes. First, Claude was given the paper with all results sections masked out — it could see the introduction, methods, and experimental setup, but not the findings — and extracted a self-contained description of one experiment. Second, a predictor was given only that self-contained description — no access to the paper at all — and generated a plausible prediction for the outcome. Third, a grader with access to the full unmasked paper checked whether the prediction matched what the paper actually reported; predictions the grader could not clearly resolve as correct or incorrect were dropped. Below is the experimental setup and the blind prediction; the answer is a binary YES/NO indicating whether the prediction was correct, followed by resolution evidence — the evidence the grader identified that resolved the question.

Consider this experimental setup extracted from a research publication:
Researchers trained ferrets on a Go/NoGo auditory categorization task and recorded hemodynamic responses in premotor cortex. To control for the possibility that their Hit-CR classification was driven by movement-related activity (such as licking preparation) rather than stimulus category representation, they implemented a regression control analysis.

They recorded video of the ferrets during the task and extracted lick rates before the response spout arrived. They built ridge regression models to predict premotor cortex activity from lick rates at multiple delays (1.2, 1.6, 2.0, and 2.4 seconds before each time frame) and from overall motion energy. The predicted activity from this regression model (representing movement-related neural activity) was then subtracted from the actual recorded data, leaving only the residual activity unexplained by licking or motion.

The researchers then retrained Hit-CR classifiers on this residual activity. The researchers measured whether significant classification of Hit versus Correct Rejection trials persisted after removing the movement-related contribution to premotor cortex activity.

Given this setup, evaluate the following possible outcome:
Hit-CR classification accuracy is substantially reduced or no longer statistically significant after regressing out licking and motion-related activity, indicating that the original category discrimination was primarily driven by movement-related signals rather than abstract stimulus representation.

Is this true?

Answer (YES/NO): NO